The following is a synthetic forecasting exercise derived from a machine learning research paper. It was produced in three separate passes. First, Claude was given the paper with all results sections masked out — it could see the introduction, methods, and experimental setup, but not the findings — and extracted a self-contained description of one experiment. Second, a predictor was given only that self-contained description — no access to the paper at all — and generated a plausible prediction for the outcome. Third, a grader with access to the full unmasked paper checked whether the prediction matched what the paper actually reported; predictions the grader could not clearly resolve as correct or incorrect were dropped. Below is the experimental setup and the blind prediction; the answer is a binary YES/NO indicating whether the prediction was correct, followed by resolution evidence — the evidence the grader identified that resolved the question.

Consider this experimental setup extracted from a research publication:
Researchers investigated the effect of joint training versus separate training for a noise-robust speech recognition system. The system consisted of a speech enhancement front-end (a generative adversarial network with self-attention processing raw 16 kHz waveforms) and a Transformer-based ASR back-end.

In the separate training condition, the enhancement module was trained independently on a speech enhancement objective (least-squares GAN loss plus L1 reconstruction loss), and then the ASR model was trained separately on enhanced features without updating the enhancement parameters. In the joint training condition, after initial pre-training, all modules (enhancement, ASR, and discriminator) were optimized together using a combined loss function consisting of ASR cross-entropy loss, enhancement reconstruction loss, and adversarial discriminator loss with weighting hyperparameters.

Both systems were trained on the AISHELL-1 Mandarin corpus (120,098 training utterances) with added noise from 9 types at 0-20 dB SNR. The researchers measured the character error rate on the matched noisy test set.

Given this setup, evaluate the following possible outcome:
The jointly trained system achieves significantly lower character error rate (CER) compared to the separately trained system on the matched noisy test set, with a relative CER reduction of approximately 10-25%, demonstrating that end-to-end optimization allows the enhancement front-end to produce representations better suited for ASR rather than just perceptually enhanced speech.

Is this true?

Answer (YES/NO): YES